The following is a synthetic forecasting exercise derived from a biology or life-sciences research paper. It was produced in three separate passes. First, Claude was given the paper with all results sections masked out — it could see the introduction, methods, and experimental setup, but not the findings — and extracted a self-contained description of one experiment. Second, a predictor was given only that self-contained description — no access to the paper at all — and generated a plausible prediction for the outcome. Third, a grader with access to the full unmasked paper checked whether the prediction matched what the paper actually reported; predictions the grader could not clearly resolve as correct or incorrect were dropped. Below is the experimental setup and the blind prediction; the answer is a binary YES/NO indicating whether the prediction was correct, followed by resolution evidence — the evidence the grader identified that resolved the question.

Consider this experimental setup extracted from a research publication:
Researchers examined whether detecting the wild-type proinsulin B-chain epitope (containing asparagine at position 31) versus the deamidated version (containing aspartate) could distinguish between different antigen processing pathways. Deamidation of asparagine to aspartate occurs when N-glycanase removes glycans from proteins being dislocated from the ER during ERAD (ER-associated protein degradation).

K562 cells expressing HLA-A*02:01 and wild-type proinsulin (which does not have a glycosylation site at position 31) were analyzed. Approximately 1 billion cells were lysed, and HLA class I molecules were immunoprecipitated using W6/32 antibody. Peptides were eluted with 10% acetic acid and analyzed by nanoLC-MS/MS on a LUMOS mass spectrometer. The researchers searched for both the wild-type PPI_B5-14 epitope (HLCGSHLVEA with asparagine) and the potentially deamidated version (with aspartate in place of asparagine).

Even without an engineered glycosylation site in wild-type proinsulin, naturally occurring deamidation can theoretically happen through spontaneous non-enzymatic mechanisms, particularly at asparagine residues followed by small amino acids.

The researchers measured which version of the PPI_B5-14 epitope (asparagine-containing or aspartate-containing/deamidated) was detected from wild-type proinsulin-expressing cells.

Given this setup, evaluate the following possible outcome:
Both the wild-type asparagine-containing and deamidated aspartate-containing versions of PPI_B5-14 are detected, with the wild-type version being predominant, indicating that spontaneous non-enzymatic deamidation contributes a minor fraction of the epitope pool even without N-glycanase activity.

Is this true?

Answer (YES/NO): NO